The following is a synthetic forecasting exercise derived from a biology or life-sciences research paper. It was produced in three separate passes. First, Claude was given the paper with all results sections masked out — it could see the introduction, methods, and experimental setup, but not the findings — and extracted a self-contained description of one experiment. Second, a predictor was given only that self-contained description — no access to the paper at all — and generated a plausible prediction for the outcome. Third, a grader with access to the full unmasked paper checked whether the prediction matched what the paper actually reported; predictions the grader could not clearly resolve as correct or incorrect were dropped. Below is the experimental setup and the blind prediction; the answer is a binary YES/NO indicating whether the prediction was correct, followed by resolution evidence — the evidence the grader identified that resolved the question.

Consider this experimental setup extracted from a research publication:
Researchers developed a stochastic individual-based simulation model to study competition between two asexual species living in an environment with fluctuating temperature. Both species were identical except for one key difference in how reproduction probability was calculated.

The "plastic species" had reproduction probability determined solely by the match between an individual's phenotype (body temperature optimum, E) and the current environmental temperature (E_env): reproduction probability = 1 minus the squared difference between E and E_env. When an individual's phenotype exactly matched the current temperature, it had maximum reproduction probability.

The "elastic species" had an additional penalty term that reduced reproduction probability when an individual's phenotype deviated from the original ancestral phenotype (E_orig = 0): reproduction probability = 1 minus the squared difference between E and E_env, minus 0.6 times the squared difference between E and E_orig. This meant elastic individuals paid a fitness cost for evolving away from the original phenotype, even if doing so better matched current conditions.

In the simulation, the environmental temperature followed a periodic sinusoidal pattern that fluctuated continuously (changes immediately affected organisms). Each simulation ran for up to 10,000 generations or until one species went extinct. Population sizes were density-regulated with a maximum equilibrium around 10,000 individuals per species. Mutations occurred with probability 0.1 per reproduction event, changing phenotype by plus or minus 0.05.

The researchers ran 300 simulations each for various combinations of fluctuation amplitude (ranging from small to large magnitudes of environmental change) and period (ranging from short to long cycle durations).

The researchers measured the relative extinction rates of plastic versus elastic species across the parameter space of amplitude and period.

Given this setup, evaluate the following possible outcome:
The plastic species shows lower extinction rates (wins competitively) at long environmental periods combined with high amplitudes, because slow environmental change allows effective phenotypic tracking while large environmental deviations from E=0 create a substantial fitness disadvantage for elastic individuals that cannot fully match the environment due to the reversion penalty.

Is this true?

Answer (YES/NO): YES